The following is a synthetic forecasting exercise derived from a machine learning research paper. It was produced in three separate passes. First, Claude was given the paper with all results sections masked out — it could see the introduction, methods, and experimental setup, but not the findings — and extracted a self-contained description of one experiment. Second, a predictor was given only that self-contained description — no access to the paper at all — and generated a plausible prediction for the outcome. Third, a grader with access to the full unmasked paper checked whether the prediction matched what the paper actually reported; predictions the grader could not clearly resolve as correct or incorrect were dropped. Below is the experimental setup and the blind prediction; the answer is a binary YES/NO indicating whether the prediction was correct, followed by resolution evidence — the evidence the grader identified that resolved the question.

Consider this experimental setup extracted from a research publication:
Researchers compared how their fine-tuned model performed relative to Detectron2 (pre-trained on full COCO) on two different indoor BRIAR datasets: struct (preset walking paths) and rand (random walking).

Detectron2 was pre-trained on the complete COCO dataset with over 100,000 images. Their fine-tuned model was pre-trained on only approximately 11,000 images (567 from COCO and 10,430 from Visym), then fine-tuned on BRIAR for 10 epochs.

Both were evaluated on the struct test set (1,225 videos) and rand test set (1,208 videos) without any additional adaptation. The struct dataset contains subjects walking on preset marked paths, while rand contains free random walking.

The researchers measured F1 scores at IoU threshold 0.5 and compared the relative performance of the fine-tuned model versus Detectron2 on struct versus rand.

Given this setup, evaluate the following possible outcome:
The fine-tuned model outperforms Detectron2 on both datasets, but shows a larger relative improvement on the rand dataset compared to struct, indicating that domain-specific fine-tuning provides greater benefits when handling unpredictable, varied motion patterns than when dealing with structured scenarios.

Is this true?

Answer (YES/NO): NO